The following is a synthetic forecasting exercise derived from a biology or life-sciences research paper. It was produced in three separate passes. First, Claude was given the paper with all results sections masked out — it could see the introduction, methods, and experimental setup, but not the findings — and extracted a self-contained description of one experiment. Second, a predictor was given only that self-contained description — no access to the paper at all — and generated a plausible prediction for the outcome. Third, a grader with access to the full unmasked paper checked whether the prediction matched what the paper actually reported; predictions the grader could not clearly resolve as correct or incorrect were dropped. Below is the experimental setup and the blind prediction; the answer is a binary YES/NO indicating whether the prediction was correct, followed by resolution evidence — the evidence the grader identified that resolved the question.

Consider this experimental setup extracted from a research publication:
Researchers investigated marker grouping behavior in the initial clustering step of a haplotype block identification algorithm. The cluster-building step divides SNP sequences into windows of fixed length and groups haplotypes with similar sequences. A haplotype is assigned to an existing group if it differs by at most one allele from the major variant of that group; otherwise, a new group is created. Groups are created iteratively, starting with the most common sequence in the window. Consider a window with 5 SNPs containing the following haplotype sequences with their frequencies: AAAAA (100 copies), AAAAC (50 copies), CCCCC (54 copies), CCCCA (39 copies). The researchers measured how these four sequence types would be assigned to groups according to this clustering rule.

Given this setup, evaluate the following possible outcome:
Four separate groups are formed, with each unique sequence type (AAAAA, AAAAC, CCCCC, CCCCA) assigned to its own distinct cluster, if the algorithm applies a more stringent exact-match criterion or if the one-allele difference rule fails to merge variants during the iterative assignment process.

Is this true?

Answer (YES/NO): NO